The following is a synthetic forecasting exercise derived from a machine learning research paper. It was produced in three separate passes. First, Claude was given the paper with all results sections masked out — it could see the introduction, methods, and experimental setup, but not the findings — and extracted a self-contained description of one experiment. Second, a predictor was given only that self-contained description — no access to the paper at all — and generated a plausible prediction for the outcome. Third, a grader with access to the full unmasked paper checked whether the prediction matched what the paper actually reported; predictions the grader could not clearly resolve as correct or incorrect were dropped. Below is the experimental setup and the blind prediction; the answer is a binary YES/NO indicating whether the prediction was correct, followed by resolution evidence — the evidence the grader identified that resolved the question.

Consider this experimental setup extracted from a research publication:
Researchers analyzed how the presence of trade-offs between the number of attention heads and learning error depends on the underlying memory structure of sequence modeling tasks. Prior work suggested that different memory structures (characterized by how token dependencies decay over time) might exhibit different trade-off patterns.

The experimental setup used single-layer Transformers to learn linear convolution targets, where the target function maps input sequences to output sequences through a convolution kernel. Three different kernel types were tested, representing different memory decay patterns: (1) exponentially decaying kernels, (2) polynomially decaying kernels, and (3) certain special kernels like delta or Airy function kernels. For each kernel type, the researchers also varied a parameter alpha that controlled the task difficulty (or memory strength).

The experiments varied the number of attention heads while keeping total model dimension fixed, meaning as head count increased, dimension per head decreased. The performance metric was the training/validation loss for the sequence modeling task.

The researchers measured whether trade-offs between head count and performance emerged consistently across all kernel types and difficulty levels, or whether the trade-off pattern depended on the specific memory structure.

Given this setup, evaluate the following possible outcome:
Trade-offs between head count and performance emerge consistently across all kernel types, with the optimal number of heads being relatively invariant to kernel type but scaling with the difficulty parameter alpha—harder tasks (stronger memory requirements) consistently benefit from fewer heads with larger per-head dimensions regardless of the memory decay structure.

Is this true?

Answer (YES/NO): NO